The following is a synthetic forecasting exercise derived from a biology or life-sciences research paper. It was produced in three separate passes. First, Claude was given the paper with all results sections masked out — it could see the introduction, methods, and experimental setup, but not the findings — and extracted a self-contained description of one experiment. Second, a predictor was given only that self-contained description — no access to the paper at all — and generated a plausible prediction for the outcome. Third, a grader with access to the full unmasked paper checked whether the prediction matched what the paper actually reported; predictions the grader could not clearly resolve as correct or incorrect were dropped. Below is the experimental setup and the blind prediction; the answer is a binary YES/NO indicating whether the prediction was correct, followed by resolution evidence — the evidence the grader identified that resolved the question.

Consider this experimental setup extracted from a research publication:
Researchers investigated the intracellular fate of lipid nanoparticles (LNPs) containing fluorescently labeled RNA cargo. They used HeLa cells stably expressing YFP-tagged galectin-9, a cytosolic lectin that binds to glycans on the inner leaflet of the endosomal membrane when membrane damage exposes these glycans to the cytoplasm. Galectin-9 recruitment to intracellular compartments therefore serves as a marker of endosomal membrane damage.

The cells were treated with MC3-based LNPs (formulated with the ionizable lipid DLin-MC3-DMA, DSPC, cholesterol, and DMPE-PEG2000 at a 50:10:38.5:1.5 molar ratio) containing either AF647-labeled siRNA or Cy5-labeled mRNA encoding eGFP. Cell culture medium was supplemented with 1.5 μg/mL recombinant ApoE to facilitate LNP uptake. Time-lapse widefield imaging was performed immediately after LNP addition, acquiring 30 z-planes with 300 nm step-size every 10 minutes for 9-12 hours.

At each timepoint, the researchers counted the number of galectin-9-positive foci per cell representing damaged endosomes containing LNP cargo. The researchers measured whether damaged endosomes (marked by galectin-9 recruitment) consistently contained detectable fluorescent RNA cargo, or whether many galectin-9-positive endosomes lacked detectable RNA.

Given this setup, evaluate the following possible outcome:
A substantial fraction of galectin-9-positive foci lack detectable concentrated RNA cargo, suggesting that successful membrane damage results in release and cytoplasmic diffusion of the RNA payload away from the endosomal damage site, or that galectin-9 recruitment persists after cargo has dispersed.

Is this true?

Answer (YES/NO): NO